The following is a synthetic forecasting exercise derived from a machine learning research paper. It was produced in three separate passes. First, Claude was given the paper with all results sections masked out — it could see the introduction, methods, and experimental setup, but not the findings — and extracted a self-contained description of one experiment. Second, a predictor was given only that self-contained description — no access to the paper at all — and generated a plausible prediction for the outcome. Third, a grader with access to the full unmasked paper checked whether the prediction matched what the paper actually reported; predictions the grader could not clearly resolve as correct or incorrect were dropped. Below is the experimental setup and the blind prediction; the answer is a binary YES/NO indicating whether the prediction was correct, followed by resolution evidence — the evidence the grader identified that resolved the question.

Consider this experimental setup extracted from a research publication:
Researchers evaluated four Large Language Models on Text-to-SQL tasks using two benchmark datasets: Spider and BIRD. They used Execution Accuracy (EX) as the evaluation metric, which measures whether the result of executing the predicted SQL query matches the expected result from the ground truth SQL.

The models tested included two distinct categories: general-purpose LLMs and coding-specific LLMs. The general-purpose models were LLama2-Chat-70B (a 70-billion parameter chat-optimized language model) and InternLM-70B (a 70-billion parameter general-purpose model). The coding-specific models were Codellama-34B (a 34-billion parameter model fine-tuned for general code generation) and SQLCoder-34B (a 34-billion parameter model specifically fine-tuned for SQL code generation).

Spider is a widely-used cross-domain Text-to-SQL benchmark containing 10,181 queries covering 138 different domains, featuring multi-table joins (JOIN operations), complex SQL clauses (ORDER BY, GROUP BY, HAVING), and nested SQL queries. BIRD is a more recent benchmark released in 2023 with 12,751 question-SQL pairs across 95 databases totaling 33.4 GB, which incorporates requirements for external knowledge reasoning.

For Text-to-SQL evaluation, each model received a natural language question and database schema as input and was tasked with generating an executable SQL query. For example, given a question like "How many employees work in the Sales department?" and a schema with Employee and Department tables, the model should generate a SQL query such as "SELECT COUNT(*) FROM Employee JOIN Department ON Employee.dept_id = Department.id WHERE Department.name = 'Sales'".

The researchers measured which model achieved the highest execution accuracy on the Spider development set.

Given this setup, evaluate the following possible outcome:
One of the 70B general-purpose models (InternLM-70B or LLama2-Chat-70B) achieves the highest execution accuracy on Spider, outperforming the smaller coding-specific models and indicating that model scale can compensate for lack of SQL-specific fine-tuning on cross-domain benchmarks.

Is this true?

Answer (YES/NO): NO